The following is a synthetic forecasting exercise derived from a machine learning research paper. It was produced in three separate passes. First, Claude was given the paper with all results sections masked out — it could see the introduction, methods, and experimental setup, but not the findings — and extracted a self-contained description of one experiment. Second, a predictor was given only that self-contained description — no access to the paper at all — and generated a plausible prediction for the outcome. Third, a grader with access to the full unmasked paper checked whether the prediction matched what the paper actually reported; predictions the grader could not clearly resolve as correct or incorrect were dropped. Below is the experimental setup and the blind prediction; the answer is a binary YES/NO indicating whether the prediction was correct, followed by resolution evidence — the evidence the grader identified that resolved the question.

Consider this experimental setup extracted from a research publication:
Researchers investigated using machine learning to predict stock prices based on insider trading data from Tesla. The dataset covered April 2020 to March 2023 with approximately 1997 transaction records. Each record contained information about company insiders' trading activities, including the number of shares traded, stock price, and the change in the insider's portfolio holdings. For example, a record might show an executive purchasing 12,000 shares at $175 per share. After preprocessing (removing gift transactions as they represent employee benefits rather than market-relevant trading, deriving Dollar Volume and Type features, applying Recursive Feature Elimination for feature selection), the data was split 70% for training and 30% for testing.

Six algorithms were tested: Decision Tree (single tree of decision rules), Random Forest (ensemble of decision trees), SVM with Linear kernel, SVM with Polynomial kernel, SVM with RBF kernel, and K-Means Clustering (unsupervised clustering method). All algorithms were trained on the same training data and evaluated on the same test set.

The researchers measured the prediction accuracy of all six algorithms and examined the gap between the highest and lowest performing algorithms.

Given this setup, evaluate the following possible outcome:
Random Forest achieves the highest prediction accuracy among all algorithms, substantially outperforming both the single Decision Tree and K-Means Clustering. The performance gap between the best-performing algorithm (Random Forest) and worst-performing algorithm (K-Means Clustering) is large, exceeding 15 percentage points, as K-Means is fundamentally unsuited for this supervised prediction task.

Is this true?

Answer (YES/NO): NO